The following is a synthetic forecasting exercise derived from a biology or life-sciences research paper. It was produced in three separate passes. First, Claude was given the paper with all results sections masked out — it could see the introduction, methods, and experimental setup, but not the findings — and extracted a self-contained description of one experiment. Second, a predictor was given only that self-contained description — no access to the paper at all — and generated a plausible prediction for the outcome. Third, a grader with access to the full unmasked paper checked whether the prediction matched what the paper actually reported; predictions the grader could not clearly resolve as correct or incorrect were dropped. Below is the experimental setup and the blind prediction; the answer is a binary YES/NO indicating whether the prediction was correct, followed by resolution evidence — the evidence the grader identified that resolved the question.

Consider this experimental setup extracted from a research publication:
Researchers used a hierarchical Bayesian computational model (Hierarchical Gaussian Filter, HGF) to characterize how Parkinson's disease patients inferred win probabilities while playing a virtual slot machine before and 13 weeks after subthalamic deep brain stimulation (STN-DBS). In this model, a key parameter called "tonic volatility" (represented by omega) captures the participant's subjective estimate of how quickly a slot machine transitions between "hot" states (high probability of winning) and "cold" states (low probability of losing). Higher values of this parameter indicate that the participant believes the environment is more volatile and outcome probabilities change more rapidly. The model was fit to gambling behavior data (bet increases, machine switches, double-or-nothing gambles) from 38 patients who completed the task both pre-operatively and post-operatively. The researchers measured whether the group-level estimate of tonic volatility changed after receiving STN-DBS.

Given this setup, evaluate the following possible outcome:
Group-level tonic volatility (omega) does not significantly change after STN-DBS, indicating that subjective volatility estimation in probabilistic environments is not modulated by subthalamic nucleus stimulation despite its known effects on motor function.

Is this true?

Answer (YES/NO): NO